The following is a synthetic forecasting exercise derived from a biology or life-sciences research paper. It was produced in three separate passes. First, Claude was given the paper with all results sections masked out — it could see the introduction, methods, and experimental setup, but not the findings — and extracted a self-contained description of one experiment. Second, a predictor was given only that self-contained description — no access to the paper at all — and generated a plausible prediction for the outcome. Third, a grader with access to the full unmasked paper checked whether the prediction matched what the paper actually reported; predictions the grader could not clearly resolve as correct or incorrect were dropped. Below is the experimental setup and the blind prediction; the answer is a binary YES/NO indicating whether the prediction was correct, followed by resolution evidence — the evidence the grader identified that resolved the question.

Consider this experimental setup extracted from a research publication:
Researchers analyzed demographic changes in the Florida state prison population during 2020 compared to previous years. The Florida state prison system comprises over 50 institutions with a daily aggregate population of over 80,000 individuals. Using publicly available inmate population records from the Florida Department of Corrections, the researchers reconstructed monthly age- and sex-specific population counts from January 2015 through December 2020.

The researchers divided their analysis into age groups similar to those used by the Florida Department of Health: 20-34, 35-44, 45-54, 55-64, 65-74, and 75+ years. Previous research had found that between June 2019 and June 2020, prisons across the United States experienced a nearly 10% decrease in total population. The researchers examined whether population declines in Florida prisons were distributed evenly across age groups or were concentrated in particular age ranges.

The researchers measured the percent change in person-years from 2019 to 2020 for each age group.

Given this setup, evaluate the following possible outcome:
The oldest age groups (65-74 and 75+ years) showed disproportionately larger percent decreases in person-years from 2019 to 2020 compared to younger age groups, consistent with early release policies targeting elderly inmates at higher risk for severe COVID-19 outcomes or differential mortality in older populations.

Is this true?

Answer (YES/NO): NO